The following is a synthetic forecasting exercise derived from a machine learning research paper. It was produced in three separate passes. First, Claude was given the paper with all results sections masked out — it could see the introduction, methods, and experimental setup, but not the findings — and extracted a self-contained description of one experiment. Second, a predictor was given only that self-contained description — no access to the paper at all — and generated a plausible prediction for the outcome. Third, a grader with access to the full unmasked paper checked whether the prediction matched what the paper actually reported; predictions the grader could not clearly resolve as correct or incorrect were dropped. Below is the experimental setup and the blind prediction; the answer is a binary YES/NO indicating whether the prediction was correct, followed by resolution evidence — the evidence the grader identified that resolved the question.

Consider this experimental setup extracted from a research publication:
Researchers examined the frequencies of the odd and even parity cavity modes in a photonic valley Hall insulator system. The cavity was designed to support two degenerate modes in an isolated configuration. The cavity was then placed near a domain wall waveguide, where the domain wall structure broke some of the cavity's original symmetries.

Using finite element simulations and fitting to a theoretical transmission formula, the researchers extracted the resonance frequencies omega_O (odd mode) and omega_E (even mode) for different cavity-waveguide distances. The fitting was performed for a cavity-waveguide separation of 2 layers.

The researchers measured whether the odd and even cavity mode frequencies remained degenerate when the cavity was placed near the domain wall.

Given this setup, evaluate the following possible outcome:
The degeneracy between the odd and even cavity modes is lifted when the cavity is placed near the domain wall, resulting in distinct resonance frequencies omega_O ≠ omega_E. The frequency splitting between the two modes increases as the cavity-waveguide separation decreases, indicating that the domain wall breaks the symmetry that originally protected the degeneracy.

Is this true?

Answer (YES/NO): YES